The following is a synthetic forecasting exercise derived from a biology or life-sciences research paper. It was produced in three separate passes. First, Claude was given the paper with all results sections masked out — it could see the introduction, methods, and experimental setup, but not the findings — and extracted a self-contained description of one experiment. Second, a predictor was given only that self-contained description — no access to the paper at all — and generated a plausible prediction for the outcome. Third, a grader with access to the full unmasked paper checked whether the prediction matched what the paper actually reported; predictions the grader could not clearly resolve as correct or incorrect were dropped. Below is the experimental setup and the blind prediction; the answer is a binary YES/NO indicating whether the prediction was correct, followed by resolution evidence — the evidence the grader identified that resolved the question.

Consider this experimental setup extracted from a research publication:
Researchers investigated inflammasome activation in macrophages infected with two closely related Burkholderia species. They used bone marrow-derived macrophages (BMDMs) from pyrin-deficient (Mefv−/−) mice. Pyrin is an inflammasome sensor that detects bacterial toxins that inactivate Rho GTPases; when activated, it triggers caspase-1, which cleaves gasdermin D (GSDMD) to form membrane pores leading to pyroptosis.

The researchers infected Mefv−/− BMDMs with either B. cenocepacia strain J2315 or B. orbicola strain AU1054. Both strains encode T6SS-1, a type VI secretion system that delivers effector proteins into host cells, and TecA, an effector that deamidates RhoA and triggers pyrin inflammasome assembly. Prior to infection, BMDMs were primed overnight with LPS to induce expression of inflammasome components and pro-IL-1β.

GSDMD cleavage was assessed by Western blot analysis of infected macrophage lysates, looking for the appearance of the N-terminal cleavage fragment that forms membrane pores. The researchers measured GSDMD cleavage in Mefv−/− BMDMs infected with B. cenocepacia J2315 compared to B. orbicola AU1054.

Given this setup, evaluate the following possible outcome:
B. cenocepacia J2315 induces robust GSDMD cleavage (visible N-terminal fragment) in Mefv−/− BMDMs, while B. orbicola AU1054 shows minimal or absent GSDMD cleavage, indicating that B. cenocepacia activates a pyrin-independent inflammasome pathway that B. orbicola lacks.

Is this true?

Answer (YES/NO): YES